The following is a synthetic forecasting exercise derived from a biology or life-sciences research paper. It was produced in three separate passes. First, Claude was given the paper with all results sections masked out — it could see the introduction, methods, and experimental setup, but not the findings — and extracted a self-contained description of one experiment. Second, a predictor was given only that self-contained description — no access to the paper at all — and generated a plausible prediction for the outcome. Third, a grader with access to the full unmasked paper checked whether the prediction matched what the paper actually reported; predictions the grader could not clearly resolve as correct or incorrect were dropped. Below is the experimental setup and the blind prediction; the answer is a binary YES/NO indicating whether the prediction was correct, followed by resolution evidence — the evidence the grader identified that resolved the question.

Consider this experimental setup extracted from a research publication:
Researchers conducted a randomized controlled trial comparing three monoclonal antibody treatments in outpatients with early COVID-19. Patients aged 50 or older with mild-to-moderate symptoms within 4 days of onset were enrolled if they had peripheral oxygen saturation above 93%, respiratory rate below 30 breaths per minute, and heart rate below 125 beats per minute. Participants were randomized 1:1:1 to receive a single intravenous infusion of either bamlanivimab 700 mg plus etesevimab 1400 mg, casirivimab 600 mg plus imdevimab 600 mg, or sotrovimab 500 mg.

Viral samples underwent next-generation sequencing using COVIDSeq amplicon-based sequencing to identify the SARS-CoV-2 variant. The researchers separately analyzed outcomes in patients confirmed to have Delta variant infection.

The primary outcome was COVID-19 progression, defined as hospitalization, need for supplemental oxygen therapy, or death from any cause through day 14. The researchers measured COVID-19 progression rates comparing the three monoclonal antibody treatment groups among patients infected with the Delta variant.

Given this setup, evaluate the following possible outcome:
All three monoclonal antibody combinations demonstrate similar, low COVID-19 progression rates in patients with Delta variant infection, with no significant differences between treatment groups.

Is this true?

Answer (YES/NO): YES